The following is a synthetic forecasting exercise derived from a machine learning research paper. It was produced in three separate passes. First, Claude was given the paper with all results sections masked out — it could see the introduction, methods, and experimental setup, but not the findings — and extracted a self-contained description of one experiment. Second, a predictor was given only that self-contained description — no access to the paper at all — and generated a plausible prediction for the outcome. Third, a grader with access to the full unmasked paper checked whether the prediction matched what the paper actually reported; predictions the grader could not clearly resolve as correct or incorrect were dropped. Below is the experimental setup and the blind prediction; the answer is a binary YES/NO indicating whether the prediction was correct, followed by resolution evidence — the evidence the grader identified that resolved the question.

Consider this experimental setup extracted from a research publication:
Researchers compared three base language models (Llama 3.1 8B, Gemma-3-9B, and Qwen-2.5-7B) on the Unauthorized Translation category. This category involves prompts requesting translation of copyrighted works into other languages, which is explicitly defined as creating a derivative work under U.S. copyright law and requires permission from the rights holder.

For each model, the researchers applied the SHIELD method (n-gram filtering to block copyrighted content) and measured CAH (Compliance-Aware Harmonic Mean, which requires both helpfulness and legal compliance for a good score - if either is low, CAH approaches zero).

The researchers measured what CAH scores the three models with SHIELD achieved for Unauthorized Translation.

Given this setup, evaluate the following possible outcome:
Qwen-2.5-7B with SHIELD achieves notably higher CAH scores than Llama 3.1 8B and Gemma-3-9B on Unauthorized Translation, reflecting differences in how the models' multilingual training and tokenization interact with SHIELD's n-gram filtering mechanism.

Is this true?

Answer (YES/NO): NO